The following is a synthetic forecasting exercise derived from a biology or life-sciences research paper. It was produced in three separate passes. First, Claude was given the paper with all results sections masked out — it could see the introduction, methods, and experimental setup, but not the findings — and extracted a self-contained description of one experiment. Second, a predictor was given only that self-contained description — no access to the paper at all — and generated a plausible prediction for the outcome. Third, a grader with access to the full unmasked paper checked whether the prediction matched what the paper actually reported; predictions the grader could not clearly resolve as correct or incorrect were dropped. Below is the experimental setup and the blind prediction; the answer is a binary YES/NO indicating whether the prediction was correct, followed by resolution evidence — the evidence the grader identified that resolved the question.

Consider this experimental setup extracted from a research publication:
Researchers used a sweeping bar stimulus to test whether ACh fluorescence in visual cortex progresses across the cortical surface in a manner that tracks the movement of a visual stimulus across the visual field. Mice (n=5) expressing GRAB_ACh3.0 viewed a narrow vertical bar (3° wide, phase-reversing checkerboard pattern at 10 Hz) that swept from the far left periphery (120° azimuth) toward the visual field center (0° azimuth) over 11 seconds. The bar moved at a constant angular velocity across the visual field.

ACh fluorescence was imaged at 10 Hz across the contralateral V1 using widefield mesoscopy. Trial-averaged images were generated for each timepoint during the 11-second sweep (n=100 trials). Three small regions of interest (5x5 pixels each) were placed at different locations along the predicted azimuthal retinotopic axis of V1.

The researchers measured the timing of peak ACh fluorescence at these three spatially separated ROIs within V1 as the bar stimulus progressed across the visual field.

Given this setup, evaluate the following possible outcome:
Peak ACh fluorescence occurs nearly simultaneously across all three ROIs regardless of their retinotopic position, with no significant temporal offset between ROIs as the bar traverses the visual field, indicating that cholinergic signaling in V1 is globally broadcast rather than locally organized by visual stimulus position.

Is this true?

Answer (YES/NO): NO